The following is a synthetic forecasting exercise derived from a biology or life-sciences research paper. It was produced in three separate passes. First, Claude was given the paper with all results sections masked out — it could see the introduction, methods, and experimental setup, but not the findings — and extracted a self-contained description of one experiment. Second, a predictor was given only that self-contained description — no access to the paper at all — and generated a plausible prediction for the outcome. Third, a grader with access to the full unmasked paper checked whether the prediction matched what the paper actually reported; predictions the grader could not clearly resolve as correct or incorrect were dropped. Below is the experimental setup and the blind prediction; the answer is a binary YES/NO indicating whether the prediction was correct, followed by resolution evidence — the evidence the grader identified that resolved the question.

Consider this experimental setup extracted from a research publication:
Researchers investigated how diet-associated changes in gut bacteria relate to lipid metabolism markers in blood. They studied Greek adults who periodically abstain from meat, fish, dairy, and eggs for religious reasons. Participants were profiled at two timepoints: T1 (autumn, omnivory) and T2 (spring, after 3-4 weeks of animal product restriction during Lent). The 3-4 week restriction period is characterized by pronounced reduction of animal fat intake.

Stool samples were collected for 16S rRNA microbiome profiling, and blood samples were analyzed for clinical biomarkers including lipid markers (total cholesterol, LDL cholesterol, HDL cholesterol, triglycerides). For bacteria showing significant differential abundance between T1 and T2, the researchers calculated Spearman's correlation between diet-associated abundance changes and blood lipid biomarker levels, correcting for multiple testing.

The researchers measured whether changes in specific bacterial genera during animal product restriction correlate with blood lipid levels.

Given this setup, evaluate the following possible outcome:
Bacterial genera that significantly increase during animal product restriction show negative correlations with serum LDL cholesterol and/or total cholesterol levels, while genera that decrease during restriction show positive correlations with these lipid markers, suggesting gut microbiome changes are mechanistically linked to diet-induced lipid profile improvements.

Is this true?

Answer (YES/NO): NO